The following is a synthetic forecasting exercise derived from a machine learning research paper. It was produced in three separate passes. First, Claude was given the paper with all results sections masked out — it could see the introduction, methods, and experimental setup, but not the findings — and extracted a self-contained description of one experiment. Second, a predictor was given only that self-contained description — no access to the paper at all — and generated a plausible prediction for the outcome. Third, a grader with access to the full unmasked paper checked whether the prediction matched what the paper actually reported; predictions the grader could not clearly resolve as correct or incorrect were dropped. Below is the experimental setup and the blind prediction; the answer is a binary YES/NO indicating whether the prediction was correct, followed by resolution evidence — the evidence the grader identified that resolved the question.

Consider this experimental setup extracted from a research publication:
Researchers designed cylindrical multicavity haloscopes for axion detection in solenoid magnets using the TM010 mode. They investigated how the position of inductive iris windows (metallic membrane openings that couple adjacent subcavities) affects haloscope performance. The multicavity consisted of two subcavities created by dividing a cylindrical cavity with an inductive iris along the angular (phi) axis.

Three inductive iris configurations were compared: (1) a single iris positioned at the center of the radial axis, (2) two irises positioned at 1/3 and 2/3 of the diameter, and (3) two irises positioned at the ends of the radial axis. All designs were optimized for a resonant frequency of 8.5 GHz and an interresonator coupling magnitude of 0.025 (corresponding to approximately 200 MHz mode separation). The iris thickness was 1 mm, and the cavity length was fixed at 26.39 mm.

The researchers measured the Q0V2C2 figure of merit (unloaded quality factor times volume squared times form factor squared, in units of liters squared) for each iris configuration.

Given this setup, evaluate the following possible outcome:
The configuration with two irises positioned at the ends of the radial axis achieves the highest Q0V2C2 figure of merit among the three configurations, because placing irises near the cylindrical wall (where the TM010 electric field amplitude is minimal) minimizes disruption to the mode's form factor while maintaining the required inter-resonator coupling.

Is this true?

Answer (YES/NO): YES